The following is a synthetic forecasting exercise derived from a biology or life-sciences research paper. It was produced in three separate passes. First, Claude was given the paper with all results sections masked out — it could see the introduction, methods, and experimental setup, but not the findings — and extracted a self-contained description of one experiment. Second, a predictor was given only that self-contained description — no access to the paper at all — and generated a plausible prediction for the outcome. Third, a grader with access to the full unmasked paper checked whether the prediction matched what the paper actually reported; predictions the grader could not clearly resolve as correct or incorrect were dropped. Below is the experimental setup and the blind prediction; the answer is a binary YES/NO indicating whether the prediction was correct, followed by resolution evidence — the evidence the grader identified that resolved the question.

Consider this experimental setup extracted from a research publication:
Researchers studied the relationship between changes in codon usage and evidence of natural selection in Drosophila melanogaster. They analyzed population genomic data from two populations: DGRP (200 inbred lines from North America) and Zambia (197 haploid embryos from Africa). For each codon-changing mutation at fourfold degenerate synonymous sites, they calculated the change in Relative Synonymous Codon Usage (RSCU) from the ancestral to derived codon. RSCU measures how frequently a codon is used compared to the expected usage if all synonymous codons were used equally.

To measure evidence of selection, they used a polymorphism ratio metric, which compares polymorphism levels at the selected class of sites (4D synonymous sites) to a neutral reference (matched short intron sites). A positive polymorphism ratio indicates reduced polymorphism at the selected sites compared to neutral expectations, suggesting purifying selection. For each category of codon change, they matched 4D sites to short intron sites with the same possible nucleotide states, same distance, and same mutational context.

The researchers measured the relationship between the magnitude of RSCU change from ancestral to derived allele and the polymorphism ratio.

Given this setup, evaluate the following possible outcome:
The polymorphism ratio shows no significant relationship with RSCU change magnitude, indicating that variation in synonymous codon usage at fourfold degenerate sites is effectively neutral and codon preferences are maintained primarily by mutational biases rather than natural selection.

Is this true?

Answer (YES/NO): NO